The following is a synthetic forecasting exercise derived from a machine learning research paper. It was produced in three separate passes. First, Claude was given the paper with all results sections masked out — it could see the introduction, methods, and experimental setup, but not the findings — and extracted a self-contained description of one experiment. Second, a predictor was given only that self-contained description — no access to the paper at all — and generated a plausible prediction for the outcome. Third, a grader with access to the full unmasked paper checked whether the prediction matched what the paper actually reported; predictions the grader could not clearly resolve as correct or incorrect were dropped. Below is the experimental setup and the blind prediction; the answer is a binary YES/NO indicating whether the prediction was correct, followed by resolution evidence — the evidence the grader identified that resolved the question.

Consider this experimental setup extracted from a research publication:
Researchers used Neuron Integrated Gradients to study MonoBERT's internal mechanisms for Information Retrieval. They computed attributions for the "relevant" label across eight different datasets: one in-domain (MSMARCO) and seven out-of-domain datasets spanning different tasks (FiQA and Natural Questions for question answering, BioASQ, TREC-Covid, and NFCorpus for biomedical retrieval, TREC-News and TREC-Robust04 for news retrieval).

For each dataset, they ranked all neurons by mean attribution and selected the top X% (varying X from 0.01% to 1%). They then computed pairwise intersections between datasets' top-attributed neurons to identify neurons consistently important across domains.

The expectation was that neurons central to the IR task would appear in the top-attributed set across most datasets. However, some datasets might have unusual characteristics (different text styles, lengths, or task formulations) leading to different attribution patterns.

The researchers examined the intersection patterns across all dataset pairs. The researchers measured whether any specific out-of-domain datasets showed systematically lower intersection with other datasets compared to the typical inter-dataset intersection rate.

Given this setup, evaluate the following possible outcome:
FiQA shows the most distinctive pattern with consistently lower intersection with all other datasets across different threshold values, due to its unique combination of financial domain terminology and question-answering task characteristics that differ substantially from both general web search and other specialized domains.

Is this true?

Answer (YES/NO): NO